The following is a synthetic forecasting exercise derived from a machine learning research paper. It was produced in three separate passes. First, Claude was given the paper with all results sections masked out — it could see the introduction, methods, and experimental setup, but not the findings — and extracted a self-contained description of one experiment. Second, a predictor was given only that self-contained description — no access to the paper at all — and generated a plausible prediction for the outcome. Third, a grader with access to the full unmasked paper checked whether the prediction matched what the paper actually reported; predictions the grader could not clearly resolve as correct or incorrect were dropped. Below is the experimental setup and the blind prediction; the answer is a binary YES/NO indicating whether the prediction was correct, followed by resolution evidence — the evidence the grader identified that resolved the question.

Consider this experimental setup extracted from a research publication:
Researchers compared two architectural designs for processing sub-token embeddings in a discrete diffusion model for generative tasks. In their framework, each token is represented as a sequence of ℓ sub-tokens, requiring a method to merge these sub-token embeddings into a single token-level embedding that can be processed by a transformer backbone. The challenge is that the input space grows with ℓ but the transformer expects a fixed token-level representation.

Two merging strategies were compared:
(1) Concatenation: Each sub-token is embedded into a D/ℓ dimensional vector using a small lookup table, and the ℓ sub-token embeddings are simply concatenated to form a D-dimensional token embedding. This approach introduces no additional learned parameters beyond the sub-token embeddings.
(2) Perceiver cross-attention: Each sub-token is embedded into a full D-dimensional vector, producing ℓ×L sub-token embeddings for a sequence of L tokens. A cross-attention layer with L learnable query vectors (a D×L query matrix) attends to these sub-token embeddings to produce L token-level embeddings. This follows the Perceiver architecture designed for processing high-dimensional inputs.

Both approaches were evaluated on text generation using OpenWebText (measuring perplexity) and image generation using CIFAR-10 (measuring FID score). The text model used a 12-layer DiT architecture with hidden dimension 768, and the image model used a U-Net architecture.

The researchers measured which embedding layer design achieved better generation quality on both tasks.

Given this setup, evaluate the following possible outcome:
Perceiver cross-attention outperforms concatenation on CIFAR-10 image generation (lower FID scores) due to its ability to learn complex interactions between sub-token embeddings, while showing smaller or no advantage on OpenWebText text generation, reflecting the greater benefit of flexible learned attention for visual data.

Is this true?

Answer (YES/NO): NO